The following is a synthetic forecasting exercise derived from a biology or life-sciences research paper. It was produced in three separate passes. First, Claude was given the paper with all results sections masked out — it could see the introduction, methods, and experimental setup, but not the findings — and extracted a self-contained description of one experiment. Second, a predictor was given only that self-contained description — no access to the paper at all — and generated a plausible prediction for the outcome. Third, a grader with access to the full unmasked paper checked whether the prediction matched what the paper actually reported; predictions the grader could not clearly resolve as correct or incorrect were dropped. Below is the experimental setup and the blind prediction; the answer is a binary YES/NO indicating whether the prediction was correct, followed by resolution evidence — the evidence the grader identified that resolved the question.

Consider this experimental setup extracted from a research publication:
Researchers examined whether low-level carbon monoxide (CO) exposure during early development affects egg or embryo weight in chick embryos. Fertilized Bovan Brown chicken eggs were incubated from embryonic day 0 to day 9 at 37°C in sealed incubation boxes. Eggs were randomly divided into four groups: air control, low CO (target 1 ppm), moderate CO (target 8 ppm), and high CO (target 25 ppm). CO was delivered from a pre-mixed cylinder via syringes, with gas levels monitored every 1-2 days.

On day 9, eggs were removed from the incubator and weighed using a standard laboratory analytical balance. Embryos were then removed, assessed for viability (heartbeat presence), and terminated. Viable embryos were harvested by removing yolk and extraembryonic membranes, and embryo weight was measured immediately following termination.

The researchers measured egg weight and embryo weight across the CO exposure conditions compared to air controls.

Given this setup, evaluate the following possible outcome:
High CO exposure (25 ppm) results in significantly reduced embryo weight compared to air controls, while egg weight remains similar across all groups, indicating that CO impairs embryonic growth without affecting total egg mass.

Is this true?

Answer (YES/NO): NO